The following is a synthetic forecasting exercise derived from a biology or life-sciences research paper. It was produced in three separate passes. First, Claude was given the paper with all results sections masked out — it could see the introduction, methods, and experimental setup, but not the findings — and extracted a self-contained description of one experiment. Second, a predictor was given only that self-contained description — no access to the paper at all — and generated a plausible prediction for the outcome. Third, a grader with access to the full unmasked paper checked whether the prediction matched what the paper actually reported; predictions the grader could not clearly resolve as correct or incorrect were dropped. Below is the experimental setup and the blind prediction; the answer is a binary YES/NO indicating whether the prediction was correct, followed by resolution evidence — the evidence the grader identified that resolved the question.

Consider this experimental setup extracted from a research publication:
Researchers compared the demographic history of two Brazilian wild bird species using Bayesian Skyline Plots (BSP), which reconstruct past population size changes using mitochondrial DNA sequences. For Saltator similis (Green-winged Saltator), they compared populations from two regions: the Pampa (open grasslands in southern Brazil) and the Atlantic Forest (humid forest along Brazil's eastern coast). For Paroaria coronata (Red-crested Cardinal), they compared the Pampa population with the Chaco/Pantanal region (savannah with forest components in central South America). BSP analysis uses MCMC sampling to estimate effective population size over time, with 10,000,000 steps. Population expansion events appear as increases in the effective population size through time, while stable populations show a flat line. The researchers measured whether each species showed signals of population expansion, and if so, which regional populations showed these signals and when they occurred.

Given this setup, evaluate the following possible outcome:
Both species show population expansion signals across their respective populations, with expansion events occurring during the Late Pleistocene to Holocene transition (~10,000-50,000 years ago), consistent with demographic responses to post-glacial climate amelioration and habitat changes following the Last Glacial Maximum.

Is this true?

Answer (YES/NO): NO